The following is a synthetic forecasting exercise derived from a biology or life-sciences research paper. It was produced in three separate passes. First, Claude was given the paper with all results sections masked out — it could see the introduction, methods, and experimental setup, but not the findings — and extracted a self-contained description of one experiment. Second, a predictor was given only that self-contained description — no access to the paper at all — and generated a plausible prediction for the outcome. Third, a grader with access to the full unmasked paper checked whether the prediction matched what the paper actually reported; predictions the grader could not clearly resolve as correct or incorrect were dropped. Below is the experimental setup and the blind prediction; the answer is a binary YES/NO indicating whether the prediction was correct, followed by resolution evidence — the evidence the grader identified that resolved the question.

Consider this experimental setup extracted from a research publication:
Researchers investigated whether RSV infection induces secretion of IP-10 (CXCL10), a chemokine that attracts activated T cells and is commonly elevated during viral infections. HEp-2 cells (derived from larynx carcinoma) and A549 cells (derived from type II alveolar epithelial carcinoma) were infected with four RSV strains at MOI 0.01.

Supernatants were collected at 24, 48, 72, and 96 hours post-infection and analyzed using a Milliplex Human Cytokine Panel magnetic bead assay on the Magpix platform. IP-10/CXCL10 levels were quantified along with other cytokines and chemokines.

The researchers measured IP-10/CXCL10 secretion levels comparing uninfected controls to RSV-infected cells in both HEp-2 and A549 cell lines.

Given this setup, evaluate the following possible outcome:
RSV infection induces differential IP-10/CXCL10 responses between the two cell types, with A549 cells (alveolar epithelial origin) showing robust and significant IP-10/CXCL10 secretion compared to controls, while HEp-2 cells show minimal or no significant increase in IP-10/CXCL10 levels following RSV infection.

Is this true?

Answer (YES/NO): NO